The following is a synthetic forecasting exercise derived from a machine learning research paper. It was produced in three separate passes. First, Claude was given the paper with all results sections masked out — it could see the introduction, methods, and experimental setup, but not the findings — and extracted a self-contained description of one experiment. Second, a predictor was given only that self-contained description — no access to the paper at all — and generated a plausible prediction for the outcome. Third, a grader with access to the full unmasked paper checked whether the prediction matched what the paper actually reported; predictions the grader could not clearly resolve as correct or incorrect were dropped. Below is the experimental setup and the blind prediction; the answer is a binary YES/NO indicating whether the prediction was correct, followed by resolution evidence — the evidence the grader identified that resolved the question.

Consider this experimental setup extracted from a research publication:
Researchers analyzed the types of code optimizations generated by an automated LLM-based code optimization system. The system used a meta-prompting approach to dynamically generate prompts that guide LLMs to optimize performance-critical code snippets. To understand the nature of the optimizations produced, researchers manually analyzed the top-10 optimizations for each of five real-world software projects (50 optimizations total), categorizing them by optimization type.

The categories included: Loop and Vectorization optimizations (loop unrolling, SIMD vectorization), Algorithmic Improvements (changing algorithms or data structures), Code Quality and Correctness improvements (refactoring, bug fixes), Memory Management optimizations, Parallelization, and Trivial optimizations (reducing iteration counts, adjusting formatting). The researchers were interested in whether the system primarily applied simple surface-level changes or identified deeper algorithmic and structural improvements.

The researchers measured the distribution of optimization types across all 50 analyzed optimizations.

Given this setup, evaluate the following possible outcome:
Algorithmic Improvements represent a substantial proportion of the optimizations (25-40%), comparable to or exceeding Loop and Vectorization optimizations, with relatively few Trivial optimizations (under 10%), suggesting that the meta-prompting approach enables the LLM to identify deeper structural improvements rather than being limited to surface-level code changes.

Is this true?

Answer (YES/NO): NO